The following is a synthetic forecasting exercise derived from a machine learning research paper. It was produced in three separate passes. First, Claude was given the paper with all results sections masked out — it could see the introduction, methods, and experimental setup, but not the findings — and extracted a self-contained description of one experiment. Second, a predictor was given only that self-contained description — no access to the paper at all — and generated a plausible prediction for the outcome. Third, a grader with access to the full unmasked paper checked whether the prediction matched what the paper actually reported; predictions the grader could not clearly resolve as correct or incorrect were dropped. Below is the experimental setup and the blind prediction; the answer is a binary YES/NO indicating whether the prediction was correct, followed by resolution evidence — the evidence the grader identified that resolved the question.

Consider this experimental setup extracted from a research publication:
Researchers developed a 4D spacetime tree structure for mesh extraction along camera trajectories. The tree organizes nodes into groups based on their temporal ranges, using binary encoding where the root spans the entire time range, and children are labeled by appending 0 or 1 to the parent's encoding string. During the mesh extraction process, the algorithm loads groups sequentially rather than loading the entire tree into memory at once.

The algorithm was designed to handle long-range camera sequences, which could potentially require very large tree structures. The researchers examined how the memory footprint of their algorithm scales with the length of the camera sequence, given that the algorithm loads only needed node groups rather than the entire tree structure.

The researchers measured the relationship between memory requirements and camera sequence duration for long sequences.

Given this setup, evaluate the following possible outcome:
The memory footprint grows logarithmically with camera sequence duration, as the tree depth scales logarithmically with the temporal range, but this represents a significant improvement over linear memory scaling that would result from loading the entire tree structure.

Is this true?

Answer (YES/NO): NO